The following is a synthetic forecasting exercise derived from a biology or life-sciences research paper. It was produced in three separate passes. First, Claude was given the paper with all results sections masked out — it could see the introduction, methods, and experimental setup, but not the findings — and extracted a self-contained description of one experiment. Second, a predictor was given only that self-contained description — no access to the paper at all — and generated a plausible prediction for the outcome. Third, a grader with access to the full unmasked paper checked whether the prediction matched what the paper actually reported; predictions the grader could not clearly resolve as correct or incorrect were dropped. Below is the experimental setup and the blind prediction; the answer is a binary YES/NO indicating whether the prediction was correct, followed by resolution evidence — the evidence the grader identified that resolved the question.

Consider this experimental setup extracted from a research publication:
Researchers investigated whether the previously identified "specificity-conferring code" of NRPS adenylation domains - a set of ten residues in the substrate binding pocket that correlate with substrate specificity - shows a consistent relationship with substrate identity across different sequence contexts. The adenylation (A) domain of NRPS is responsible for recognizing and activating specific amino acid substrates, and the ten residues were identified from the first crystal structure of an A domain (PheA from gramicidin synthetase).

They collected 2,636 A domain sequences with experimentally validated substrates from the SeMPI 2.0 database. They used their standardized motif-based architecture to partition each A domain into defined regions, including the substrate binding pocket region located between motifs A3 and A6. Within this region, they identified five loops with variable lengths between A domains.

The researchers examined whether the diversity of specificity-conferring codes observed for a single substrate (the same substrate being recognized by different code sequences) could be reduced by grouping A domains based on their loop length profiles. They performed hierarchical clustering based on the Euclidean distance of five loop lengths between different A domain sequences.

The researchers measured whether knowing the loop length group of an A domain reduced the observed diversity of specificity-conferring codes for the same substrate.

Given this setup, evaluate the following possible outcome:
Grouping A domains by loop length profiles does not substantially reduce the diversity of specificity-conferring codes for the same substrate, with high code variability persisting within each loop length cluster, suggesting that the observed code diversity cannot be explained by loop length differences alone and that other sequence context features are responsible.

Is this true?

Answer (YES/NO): NO